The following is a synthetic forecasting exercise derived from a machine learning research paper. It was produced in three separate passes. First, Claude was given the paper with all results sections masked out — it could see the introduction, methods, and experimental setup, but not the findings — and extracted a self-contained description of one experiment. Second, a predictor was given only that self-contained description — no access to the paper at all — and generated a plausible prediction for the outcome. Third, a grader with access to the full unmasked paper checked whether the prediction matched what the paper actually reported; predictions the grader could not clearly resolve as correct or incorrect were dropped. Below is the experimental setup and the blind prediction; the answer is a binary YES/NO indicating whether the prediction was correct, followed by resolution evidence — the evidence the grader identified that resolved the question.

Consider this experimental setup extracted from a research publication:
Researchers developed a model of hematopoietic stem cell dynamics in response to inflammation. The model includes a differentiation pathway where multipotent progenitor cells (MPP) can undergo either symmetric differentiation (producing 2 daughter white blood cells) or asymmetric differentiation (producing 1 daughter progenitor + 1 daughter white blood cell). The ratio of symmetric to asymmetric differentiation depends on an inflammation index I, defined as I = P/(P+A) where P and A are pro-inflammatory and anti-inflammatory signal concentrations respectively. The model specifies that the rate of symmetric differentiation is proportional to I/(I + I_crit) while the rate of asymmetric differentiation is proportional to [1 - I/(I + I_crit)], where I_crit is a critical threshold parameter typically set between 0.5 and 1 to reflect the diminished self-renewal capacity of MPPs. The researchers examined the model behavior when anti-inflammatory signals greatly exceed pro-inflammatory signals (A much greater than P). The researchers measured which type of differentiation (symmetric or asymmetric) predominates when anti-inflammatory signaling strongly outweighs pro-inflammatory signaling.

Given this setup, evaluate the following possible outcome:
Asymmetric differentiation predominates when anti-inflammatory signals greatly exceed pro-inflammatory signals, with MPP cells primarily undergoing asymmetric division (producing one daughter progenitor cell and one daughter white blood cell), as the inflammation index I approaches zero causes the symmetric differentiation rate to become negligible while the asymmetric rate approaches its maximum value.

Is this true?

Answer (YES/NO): NO